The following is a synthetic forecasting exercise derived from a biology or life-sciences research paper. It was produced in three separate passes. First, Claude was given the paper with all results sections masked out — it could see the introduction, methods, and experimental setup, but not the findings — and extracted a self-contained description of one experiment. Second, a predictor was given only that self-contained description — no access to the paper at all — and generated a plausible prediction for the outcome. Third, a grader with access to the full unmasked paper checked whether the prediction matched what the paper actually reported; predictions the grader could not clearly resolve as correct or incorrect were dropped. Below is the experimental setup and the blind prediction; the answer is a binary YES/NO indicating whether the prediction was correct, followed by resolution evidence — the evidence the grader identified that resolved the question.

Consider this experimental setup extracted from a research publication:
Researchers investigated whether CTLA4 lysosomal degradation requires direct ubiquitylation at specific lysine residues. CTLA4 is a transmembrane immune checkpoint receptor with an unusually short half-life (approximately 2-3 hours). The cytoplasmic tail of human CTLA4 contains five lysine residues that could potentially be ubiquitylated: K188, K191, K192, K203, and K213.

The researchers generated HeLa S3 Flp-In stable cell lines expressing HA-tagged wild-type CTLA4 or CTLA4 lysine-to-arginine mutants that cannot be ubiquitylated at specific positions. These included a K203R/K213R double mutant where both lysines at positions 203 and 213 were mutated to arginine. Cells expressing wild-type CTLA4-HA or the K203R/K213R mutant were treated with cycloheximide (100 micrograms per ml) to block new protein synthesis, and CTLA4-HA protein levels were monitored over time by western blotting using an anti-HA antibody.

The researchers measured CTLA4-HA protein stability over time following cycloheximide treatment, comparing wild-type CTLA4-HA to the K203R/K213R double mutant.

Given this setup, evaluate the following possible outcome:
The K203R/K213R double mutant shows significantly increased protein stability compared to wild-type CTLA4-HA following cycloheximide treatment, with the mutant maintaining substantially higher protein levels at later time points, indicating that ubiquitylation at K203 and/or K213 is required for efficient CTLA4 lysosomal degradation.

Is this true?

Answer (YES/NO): YES